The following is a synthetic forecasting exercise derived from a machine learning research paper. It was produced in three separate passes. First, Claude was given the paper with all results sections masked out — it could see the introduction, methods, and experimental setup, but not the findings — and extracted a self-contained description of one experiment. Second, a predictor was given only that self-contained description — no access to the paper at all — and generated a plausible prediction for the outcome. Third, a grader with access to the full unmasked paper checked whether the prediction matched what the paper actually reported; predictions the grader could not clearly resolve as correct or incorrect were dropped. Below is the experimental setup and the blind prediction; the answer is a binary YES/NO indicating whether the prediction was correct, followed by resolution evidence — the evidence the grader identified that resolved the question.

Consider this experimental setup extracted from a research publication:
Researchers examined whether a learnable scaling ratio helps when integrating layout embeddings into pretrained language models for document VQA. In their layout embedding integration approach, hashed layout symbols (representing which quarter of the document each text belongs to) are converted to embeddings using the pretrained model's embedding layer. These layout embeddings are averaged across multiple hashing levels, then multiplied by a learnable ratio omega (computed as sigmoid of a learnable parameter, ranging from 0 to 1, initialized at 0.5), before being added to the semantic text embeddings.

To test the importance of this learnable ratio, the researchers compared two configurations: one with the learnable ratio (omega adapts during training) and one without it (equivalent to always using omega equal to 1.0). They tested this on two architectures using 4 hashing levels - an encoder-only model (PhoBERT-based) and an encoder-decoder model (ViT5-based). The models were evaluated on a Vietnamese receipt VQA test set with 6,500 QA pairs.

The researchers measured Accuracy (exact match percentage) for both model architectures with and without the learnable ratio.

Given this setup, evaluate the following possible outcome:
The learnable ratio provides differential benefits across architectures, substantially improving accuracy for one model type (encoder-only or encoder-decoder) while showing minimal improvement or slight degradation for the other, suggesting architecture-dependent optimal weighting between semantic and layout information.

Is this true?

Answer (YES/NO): NO